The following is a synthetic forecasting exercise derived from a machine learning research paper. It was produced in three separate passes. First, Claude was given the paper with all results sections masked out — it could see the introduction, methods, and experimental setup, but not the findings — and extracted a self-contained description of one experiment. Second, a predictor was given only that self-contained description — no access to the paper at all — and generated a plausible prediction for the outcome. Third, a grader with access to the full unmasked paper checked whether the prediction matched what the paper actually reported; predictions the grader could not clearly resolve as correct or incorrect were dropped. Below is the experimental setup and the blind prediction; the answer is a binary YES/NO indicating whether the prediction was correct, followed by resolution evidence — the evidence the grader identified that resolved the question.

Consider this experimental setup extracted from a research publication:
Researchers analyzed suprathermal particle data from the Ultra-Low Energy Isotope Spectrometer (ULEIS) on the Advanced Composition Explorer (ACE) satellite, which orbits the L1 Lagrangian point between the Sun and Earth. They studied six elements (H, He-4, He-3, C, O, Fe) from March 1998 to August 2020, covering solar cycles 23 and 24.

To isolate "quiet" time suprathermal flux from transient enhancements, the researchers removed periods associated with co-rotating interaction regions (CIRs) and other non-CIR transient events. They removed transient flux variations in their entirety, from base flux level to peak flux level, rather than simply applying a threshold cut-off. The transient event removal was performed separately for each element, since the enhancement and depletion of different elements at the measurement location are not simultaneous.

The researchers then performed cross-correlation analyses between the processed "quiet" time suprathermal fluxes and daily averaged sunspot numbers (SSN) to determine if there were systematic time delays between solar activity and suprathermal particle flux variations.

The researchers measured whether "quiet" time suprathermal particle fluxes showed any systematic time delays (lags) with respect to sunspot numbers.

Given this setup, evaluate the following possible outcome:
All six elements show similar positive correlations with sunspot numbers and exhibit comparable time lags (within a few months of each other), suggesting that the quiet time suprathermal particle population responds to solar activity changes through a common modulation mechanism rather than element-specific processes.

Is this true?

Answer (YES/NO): NO